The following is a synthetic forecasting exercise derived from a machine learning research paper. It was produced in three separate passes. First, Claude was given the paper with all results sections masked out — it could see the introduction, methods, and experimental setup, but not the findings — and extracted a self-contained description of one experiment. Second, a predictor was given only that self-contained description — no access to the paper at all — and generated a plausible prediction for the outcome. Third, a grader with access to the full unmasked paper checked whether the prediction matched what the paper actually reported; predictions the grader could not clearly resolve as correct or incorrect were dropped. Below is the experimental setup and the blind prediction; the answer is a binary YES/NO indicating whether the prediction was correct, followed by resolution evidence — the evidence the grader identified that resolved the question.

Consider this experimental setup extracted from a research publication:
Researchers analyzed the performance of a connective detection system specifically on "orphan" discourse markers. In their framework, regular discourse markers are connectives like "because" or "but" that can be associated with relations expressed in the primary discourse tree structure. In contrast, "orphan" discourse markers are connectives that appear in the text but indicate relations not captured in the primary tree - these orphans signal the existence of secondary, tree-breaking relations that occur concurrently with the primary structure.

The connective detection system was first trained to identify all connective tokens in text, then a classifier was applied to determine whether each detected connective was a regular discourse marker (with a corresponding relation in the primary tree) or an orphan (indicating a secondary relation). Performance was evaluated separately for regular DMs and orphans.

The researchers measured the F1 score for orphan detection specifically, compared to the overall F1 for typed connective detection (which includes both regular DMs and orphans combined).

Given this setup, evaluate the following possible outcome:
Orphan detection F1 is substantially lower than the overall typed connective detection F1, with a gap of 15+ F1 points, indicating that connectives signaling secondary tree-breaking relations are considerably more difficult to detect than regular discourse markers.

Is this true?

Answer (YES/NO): YES